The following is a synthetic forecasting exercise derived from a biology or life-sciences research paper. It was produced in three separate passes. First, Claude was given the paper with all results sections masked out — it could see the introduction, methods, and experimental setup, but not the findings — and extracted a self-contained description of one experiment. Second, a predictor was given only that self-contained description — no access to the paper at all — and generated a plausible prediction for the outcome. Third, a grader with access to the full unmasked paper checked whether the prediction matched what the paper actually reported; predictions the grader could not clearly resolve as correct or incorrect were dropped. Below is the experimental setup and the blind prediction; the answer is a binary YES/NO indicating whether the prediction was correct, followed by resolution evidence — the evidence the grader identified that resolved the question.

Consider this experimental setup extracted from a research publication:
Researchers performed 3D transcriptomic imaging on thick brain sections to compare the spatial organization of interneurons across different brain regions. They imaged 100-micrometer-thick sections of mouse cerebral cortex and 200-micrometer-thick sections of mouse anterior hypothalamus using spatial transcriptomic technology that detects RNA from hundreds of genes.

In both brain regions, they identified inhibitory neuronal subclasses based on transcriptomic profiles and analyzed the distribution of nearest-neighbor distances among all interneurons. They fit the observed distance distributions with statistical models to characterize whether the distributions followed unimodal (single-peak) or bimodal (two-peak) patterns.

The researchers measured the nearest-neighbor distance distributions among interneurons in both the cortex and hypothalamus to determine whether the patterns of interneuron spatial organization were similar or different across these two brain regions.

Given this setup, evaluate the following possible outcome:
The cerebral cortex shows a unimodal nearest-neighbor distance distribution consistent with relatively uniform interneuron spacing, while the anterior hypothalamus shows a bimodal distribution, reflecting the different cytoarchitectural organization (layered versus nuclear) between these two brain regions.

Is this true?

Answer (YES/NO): NO